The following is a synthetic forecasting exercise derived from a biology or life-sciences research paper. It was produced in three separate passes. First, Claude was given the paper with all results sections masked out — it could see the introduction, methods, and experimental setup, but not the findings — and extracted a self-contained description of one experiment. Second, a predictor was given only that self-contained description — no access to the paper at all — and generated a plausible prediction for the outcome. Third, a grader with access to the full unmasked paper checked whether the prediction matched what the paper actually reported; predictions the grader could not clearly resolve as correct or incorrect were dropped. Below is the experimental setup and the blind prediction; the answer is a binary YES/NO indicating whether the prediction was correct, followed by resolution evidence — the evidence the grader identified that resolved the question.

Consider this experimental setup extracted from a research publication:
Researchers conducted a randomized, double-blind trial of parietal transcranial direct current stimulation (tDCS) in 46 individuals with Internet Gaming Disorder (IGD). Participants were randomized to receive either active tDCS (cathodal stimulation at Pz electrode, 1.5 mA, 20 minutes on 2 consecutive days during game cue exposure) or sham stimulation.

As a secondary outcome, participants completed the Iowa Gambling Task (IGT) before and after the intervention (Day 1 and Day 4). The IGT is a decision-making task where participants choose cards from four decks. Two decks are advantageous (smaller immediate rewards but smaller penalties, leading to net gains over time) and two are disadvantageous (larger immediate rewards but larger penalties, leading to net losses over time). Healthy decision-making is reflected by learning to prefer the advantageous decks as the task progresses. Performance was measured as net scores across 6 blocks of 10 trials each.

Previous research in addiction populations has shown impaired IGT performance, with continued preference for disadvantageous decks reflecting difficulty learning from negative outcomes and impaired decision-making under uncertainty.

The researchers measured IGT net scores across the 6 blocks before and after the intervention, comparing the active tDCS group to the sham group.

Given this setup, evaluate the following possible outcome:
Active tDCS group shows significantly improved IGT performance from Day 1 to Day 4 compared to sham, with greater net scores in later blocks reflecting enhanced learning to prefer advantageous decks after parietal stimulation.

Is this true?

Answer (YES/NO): NO